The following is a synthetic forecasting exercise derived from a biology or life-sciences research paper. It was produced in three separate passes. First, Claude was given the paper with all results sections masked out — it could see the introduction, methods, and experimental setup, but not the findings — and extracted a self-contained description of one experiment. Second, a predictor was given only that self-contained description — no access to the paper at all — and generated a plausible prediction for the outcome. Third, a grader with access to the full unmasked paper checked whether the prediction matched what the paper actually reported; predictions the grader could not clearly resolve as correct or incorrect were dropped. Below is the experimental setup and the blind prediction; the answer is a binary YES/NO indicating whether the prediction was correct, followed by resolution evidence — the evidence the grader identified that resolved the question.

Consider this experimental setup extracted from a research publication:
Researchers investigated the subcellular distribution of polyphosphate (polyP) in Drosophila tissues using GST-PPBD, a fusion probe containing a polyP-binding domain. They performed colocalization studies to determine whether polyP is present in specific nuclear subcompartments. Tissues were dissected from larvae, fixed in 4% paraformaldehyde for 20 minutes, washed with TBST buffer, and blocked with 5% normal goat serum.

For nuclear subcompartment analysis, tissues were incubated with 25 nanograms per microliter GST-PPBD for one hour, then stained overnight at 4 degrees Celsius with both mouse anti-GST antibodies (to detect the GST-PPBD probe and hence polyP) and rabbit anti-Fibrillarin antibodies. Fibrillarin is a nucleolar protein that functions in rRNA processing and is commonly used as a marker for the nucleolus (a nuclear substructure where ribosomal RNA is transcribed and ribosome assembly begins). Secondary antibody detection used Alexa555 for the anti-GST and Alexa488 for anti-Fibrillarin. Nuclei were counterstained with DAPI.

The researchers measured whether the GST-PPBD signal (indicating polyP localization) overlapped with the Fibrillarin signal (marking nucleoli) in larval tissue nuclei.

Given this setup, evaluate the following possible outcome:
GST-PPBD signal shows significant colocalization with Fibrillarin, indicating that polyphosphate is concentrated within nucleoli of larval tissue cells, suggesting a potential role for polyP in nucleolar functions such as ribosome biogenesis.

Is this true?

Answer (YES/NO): YES